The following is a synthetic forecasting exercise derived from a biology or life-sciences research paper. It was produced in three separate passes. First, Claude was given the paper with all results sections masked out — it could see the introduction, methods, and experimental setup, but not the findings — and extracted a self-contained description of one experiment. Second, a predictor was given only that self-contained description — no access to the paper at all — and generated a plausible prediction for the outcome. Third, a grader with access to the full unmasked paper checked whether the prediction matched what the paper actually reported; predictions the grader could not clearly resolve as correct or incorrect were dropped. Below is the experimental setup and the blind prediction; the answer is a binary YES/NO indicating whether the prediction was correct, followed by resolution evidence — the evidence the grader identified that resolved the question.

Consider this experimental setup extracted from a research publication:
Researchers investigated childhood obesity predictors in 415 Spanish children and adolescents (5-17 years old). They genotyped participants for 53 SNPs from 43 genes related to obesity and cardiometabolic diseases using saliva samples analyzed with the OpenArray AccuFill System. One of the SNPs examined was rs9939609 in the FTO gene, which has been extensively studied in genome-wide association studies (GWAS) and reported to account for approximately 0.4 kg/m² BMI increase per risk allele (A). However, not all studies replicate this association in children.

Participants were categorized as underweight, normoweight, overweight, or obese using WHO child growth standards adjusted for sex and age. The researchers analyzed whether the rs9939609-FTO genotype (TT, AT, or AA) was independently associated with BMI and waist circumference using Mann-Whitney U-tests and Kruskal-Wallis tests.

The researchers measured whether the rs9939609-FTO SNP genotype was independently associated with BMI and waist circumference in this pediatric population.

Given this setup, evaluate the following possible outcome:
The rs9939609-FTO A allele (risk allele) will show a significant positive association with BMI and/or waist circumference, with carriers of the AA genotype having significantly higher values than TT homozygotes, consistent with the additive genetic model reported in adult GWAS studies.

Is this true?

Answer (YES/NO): NO